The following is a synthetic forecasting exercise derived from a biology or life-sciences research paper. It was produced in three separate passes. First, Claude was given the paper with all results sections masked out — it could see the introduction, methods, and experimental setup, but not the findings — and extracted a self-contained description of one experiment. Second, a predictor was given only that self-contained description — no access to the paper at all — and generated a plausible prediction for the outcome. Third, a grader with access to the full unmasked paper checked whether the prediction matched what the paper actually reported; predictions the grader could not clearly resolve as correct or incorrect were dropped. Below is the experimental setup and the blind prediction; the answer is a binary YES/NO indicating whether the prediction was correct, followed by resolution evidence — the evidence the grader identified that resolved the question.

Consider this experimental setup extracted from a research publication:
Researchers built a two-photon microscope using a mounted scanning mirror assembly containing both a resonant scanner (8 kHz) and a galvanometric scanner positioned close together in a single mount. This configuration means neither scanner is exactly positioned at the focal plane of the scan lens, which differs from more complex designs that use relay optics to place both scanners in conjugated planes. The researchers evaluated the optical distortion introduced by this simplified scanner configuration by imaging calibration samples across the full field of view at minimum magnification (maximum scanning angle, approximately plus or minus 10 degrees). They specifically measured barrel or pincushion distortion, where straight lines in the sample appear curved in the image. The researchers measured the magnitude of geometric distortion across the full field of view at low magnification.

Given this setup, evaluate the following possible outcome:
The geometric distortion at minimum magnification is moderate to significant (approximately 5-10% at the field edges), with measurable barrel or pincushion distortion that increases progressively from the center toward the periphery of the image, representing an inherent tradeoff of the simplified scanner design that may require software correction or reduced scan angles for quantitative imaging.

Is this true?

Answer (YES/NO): NO